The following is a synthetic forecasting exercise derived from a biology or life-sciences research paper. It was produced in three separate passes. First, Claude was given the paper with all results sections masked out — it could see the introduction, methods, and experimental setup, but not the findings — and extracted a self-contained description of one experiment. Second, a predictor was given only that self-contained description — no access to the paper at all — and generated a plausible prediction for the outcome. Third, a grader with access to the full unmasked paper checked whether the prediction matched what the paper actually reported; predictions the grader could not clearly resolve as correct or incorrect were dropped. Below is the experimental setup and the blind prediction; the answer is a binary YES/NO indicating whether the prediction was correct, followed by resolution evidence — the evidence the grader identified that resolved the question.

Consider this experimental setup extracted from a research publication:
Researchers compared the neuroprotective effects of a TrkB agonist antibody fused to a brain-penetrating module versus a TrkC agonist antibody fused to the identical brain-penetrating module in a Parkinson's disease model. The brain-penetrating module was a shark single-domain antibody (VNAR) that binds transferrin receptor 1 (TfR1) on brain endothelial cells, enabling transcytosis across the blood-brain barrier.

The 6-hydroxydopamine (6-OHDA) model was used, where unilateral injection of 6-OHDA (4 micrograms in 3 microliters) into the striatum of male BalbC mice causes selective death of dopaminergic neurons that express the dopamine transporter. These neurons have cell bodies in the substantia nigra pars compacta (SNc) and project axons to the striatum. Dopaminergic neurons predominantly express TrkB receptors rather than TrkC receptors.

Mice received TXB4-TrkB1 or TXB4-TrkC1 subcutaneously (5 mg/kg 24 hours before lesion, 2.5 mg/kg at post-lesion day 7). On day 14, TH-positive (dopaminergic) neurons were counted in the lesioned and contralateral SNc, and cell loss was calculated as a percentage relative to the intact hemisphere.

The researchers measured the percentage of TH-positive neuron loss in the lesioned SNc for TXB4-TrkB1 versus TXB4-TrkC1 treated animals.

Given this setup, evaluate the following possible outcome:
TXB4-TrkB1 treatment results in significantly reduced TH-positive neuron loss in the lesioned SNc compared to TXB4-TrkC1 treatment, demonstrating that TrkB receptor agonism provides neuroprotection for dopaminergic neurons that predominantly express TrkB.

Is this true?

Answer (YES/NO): YES